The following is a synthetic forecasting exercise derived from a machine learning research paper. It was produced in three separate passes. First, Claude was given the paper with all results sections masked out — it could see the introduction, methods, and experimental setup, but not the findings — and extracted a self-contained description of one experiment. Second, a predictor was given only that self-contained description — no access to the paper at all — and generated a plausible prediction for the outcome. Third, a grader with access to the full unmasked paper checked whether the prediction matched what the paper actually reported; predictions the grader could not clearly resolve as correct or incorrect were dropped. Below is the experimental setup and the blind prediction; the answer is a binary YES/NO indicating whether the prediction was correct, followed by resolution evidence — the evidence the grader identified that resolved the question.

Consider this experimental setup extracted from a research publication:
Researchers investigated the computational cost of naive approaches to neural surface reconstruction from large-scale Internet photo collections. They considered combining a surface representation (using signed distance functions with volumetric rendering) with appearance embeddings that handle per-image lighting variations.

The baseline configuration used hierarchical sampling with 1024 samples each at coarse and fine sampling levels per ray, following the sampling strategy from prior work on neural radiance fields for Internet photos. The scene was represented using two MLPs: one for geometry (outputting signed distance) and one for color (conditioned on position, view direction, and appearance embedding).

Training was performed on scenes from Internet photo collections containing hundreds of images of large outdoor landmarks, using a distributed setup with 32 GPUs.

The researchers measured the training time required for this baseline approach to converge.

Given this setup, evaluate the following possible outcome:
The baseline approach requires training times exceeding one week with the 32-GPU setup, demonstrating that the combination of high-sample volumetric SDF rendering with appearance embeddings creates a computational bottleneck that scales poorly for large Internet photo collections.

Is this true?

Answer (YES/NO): YES